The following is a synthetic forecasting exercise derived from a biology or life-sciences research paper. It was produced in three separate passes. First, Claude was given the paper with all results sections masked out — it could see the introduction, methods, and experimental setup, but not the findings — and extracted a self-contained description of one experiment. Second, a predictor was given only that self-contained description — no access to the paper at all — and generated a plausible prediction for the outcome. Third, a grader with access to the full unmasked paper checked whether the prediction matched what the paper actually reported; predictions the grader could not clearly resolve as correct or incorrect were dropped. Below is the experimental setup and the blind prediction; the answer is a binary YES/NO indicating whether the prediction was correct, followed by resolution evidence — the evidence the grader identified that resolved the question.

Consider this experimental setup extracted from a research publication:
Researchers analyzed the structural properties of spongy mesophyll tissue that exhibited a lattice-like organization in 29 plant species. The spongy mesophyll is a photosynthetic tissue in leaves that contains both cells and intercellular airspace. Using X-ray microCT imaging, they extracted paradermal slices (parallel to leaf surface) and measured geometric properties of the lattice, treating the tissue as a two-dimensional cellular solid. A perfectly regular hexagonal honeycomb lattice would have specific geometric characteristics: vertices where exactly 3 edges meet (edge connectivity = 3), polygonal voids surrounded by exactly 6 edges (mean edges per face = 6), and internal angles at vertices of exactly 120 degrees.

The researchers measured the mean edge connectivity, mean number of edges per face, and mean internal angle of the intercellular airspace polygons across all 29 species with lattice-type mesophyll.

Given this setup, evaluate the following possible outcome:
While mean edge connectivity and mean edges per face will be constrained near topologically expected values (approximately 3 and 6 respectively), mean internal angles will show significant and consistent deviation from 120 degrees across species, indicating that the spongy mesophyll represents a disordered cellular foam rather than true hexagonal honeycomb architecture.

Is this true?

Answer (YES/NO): NO